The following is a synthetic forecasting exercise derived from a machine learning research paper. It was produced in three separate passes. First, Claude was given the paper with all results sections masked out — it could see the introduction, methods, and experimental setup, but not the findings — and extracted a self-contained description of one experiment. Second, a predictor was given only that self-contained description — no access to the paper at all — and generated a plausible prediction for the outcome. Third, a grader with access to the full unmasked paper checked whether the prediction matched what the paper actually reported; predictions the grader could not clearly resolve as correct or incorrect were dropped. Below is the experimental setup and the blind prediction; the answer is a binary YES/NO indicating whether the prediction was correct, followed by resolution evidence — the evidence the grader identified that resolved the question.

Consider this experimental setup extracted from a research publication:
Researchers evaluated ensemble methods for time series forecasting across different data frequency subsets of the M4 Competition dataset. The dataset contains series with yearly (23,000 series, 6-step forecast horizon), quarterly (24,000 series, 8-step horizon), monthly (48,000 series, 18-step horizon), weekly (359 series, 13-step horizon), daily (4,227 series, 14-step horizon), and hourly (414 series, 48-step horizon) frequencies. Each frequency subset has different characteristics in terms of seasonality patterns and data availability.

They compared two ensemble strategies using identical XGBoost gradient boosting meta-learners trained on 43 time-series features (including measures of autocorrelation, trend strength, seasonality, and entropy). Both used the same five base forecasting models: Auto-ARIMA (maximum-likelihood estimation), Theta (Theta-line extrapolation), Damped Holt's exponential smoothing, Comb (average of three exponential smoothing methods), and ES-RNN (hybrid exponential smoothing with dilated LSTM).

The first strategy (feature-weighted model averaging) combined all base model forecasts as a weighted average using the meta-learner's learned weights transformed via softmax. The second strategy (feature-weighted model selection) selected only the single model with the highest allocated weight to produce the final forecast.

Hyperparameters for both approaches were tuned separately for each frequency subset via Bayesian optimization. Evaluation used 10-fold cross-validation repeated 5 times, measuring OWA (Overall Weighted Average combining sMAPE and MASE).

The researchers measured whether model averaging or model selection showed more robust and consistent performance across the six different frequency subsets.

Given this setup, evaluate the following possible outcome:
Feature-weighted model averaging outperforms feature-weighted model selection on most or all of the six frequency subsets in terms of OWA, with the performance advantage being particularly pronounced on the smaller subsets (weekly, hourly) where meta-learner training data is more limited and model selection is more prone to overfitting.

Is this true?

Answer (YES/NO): NO